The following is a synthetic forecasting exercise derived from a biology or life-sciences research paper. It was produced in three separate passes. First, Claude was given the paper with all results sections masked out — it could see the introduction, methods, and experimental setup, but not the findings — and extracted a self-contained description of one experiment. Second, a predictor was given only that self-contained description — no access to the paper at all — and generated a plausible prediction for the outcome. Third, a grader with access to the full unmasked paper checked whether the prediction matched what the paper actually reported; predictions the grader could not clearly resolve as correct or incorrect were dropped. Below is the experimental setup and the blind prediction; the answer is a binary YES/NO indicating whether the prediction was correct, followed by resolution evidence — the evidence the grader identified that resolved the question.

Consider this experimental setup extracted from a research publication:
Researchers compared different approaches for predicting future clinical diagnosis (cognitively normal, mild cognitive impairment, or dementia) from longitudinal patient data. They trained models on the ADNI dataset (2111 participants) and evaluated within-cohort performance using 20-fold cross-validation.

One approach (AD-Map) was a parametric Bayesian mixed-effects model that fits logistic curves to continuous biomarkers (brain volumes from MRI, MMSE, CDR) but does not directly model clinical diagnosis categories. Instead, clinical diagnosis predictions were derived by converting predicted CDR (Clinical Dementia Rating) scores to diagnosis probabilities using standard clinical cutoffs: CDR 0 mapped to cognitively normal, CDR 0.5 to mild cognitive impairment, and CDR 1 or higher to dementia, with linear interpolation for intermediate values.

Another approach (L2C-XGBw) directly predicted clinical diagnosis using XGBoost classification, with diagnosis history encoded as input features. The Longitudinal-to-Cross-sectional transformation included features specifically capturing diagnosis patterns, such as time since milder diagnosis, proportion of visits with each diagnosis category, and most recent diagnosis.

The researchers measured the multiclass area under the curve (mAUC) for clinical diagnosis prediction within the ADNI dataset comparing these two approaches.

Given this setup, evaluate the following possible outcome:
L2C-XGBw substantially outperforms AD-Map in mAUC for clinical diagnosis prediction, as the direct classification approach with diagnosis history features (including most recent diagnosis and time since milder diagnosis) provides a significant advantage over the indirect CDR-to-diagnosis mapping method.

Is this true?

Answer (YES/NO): YES